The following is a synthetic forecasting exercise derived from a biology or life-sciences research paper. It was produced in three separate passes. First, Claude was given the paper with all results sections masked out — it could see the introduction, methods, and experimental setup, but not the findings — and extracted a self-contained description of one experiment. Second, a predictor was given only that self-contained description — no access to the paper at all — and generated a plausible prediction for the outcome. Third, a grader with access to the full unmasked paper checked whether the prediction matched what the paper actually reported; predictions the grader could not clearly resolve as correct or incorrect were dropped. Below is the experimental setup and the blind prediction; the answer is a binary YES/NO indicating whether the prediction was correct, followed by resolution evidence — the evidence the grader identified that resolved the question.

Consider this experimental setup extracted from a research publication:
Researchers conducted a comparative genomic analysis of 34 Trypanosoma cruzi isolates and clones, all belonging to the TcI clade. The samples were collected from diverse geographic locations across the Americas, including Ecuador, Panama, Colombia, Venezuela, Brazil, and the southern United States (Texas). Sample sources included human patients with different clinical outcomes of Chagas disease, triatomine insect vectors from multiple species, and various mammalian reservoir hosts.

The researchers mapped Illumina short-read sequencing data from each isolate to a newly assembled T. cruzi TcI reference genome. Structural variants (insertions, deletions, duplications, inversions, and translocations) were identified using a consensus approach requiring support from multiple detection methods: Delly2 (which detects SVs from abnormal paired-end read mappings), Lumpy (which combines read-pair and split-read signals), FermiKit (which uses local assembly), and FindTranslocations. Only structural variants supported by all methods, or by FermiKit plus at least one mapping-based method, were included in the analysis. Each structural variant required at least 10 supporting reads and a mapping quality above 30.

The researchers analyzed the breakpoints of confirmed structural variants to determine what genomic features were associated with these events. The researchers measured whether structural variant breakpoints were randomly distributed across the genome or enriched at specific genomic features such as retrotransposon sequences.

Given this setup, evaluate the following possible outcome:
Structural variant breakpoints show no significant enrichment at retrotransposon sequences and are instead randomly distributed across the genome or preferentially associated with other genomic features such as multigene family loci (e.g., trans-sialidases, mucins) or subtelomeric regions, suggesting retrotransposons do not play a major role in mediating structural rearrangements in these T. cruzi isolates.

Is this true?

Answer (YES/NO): NO